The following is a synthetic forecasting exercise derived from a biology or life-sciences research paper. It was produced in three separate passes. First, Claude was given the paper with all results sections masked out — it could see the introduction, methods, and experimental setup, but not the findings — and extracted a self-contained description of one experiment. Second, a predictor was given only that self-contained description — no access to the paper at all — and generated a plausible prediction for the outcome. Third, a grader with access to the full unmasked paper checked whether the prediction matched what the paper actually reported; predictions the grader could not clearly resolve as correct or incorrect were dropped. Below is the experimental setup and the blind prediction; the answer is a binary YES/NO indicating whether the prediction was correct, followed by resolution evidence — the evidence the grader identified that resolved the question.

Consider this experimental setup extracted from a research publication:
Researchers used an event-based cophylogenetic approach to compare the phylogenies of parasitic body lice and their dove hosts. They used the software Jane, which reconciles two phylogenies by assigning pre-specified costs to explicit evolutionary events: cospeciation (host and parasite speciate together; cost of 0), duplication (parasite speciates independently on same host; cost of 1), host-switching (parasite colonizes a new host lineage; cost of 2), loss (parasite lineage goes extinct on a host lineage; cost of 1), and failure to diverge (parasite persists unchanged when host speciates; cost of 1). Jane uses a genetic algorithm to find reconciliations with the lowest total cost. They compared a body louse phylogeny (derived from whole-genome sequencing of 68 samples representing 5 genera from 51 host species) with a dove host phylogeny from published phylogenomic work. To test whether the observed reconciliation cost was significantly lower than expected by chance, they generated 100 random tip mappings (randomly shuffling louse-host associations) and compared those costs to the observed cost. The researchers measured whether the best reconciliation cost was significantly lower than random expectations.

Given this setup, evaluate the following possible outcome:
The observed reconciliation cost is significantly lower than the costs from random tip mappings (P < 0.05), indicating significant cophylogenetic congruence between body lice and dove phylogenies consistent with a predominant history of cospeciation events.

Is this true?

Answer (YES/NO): NO